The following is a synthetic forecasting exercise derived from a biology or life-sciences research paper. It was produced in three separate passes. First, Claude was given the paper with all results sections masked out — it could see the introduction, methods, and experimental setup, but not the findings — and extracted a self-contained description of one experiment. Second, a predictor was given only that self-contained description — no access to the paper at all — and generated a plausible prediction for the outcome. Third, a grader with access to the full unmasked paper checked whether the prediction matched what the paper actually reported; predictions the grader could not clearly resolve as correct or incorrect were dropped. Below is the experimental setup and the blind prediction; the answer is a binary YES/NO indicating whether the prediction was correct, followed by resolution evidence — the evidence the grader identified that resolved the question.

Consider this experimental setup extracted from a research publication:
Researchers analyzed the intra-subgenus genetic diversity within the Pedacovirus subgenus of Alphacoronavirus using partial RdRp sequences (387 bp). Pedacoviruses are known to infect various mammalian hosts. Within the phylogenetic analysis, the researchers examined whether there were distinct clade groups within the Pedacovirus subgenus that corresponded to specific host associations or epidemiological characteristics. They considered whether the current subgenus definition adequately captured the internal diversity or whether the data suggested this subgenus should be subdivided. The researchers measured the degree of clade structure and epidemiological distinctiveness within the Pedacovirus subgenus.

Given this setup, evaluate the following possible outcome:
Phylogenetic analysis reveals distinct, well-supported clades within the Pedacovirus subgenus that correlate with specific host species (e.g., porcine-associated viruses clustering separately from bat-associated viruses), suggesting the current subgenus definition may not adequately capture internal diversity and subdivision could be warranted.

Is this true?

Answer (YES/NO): YES